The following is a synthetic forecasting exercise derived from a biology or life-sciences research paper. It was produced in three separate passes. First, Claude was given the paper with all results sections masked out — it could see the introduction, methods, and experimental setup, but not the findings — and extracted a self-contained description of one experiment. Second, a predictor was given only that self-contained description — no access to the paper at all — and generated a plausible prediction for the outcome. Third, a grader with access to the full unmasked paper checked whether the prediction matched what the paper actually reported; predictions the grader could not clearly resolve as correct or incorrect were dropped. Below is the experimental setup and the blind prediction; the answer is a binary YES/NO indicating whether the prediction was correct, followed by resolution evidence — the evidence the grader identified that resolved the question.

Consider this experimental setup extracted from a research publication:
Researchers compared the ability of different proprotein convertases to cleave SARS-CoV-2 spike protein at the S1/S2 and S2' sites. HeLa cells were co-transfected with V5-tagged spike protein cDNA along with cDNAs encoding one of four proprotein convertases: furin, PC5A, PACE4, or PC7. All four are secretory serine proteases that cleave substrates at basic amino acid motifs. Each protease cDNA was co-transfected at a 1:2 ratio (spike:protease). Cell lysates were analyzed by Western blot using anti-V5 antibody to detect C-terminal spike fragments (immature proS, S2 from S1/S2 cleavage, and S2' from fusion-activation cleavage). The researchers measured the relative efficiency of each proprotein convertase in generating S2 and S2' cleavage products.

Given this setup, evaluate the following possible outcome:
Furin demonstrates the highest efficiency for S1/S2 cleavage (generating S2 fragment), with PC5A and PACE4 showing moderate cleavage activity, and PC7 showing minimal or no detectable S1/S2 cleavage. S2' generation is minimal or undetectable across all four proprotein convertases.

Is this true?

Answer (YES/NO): NO